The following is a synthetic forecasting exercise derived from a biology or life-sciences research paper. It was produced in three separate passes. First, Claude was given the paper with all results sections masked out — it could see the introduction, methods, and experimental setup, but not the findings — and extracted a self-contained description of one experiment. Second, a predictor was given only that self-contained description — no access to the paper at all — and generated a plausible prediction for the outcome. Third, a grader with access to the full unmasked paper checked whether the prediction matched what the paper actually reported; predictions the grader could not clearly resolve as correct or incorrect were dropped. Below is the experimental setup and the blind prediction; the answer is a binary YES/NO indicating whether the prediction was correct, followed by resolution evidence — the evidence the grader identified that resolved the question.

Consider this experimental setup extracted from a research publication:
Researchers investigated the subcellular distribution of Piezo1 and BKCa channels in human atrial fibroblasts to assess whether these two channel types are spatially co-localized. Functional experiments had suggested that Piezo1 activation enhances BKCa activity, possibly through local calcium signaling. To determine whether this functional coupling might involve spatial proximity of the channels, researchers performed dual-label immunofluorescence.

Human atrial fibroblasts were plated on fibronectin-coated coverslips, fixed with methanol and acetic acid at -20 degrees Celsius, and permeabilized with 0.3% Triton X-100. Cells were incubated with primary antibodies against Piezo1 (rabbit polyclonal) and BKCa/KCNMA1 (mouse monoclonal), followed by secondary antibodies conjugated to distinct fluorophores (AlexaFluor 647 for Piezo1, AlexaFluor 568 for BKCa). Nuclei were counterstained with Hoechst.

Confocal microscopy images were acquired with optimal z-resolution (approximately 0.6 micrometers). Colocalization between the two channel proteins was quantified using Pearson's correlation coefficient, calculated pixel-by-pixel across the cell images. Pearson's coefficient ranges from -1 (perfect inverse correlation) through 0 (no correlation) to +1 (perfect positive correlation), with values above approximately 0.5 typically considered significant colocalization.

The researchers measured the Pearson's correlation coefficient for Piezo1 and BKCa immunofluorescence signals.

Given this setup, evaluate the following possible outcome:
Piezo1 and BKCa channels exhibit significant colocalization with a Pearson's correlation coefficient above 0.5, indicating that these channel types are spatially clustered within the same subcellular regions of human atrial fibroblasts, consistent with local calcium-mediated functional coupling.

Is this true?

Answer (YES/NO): NO